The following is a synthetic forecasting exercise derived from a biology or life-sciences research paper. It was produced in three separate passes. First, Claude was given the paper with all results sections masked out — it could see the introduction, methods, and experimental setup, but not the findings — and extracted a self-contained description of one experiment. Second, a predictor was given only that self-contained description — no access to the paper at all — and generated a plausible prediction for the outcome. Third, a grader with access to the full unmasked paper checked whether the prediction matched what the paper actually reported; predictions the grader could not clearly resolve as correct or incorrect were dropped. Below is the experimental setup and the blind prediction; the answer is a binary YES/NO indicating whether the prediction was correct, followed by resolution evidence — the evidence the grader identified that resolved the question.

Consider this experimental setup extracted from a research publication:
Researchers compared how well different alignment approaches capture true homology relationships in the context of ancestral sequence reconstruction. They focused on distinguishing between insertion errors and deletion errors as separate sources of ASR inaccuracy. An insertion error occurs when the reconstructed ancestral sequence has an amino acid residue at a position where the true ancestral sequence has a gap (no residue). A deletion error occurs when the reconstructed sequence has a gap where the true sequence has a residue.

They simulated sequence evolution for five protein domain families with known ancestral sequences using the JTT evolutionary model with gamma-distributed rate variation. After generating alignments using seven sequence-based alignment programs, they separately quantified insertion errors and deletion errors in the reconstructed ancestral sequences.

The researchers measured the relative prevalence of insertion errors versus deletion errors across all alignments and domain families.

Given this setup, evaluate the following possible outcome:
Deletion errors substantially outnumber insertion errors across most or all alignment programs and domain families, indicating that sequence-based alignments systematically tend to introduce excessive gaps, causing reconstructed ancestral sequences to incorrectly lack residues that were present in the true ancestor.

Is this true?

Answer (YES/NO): NO